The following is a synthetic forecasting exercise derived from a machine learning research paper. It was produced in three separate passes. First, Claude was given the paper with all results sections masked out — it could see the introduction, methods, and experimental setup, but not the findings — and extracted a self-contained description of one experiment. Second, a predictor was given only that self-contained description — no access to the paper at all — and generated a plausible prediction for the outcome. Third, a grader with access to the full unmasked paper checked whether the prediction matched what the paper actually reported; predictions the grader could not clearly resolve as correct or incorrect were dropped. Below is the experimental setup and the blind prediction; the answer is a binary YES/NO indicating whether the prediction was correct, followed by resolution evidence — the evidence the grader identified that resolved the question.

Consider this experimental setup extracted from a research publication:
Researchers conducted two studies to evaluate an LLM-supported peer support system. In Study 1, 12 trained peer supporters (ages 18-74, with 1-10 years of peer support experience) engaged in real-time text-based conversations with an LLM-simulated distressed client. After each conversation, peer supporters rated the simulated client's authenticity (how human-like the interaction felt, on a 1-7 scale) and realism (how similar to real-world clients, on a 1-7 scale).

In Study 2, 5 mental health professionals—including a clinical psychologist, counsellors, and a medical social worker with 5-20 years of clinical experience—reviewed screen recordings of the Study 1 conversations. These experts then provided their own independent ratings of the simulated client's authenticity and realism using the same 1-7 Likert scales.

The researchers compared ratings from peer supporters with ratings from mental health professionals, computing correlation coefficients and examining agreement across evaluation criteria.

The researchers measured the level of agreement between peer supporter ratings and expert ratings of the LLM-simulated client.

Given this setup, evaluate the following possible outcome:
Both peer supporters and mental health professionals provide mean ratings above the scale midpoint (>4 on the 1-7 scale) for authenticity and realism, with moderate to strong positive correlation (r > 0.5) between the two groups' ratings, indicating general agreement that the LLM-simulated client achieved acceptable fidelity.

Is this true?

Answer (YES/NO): NO